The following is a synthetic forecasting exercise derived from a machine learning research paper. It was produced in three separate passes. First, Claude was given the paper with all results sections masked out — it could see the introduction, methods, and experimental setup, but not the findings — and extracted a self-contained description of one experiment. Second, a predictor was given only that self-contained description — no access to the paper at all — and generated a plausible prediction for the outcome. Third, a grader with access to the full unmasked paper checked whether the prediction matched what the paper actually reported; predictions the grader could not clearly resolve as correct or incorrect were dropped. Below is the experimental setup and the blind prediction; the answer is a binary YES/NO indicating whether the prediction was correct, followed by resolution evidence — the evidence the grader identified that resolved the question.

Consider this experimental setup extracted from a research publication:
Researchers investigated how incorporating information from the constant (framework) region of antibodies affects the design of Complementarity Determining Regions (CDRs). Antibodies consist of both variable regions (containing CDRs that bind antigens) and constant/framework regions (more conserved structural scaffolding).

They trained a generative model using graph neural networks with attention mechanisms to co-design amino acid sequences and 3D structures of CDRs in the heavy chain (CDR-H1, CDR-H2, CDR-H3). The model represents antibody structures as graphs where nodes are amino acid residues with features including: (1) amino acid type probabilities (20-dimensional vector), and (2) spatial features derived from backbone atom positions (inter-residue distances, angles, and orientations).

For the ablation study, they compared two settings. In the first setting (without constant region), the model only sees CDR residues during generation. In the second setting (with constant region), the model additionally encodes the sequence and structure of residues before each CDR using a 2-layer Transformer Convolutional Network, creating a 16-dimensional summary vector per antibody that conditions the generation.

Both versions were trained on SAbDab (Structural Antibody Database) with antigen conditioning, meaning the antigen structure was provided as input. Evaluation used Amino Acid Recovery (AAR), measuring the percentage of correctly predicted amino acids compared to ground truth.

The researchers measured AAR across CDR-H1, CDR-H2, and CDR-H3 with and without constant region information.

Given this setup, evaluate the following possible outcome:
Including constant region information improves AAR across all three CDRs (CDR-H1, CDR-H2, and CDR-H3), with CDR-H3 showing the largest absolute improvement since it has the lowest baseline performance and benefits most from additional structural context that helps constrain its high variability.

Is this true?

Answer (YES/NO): NO